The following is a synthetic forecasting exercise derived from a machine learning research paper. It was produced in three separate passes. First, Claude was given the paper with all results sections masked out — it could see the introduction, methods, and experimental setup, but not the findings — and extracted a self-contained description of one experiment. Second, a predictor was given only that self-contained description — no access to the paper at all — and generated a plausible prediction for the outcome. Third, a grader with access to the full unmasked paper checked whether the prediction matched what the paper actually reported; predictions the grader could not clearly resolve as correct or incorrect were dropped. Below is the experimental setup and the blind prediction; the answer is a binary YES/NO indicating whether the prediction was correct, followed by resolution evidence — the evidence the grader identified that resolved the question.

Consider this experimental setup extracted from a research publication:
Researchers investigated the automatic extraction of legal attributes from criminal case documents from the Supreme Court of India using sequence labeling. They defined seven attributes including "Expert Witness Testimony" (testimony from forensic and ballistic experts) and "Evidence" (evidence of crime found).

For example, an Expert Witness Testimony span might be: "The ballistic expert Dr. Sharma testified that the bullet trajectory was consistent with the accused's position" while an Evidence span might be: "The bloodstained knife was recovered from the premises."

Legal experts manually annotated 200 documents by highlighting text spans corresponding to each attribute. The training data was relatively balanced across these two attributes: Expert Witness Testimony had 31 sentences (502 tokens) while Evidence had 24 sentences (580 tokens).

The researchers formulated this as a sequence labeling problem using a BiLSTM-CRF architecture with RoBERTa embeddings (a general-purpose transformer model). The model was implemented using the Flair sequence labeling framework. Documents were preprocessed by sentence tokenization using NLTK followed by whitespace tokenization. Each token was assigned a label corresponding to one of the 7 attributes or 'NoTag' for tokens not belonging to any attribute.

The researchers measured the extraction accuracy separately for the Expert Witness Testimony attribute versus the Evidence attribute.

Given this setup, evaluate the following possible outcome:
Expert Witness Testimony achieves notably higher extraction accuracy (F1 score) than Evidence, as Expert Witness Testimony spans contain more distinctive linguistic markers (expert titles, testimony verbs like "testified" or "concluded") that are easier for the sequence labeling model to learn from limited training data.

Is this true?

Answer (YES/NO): NO